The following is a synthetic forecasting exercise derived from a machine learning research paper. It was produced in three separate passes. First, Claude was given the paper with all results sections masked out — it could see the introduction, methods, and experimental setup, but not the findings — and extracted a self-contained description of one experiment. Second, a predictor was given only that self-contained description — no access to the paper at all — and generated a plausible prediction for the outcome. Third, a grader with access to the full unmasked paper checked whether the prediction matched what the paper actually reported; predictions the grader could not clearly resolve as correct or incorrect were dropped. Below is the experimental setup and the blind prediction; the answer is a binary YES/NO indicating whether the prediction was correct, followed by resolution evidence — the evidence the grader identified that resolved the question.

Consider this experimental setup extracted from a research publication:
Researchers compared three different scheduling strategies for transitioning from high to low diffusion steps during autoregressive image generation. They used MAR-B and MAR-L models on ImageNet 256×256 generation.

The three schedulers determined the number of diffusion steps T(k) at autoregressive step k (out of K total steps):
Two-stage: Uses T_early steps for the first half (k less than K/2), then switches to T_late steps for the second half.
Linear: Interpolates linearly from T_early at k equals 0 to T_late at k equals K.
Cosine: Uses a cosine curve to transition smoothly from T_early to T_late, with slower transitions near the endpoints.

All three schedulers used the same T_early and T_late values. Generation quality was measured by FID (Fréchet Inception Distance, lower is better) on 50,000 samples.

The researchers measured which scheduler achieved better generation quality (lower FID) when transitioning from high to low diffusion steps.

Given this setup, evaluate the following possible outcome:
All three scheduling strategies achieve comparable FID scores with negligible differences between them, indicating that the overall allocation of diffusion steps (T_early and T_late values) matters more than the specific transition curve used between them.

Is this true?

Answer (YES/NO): NO